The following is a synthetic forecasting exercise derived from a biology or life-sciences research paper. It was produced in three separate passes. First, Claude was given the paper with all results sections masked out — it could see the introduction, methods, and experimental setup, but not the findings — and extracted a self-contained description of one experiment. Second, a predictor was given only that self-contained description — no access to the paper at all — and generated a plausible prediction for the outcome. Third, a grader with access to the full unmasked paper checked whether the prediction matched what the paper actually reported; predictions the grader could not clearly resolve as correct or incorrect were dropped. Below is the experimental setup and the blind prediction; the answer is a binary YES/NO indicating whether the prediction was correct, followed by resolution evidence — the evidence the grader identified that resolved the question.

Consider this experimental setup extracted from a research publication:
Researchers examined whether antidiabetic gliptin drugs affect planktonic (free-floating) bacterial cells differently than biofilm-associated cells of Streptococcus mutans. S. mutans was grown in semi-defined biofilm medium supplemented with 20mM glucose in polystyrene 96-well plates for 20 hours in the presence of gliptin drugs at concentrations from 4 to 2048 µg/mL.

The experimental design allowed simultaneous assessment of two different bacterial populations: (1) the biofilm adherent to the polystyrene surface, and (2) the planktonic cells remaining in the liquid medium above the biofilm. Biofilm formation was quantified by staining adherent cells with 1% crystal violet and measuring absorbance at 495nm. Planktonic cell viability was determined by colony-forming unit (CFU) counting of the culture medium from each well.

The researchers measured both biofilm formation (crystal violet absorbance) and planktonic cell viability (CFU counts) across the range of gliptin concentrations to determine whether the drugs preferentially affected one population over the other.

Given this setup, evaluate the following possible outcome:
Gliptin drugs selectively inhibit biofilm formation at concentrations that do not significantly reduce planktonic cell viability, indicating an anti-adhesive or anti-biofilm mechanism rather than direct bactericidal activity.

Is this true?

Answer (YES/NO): YES